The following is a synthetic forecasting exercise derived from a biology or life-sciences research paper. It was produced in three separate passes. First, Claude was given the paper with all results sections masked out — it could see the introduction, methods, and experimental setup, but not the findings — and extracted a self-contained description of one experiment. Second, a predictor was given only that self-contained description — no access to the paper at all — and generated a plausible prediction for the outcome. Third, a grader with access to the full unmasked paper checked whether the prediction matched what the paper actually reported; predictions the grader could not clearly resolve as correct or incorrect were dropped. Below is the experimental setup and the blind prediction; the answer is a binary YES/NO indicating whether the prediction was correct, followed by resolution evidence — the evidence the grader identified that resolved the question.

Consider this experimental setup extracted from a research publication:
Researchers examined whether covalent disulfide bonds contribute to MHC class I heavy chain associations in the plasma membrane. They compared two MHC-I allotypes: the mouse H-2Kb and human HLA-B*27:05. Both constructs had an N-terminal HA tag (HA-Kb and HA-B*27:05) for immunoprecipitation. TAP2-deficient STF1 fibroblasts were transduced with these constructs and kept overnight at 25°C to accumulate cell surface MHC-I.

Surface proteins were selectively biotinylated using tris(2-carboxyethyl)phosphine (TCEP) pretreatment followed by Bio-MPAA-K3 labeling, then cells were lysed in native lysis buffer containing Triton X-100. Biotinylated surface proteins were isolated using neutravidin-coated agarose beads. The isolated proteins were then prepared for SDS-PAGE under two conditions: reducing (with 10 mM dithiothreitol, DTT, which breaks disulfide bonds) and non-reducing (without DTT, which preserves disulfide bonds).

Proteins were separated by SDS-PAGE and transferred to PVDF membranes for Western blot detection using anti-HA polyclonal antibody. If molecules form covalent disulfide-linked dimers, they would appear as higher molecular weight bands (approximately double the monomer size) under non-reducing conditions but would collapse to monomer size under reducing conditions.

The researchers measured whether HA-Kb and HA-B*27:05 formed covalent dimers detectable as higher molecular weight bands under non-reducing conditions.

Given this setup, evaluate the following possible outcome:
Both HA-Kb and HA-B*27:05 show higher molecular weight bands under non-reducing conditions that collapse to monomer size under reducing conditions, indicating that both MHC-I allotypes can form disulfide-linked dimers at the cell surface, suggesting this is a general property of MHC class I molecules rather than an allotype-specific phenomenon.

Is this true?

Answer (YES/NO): NO